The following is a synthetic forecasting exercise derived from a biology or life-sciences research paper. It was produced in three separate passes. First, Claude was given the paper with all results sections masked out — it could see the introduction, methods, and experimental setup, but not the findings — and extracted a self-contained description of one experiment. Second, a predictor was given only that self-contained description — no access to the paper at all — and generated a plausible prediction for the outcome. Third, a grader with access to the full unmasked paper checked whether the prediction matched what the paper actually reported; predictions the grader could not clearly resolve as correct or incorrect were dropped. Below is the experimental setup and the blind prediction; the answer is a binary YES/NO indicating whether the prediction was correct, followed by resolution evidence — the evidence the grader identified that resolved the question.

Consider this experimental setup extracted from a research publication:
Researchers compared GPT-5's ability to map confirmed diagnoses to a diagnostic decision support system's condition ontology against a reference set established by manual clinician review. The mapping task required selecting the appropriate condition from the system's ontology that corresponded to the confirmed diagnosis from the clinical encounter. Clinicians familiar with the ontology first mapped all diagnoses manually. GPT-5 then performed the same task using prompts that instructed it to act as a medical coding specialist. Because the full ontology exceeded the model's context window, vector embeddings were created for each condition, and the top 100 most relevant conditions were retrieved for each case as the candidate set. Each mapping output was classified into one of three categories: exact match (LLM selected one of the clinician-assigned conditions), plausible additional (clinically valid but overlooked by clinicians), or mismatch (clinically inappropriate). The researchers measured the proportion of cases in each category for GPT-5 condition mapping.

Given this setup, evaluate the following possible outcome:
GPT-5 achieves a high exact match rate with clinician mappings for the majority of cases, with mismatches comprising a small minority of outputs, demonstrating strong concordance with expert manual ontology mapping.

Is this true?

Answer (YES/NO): YES